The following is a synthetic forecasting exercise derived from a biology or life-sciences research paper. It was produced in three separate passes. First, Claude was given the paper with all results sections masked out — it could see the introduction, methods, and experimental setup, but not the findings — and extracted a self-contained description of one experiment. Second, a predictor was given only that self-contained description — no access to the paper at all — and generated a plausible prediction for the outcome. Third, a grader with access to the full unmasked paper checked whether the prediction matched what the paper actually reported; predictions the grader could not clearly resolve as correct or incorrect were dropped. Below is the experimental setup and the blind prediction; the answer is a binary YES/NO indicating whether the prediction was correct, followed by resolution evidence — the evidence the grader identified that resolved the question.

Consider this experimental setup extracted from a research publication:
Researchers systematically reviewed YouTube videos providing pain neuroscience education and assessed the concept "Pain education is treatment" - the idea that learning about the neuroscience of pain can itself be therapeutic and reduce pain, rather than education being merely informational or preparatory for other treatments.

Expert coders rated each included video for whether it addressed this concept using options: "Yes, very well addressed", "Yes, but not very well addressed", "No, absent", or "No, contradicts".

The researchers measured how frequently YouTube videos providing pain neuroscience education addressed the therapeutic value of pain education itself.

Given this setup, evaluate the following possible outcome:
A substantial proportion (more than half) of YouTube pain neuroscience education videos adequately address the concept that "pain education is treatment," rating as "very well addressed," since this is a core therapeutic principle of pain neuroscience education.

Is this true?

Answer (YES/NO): NO